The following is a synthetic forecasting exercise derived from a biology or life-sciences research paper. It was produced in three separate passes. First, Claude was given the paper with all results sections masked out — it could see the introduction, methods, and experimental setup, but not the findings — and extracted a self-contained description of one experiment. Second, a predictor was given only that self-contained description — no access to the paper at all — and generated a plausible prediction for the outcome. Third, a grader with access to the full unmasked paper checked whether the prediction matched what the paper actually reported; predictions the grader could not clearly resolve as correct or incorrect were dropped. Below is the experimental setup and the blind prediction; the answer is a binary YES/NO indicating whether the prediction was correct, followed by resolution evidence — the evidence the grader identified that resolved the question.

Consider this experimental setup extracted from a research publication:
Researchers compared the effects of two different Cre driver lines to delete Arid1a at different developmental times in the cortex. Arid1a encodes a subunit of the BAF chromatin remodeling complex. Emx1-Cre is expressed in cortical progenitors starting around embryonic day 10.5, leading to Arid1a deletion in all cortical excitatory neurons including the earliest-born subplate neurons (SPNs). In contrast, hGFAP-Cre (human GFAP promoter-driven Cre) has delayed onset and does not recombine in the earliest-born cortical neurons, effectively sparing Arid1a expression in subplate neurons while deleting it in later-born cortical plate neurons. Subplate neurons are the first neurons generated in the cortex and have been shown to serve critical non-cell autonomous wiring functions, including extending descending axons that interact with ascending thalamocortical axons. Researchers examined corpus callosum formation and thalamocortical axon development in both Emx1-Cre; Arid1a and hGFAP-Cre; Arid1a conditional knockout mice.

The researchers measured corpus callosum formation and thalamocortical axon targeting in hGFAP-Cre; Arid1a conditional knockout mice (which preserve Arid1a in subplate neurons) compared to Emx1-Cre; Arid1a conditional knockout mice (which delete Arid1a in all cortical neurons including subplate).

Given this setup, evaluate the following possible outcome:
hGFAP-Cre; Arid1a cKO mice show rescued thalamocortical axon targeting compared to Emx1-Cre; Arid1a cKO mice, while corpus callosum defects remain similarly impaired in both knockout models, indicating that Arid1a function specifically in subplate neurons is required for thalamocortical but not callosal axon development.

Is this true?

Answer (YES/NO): NO